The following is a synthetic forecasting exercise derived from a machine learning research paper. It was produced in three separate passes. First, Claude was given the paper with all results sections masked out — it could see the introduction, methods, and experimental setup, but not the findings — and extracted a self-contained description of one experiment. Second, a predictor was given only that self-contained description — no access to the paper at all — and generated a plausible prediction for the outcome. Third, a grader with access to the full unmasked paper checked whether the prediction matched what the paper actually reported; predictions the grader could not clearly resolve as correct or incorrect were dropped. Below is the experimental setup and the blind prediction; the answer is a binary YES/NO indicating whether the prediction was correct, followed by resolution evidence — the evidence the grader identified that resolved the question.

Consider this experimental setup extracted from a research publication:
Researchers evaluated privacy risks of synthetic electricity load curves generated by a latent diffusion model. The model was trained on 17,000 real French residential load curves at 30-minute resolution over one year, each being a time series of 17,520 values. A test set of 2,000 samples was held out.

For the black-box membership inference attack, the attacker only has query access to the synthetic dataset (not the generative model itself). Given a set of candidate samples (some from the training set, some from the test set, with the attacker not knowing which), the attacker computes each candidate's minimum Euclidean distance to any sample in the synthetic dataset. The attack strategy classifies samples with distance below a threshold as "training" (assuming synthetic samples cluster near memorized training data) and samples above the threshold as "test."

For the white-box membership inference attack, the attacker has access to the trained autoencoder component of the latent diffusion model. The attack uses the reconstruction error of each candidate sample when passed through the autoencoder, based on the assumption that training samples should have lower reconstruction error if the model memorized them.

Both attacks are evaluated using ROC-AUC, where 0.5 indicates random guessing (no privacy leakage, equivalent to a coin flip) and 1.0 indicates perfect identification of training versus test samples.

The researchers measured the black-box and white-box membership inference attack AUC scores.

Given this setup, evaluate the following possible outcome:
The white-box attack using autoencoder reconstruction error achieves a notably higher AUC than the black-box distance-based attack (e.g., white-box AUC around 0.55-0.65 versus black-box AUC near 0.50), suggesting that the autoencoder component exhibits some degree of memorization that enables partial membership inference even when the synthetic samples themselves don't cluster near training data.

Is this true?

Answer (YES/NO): NO